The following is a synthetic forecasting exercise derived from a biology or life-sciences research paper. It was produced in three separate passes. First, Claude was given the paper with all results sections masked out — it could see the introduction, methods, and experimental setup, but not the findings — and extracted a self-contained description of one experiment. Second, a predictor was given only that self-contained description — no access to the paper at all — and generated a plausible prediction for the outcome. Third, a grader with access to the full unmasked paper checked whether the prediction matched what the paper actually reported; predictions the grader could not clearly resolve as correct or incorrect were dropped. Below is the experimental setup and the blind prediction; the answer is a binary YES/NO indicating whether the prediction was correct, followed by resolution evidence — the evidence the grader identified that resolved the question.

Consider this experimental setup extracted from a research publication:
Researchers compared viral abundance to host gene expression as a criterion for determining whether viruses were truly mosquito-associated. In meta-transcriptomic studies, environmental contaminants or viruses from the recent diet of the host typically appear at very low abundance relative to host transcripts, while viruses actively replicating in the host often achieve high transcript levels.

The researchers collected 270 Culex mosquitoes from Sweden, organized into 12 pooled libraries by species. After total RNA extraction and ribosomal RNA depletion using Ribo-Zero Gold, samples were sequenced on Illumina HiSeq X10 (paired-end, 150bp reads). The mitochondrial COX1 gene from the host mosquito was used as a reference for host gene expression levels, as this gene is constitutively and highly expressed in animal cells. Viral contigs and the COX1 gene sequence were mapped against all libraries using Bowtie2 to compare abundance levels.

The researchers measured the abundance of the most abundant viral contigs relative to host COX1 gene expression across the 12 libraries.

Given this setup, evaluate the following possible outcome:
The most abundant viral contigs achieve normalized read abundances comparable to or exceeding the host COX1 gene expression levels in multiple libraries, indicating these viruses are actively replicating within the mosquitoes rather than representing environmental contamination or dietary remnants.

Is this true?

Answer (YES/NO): YES